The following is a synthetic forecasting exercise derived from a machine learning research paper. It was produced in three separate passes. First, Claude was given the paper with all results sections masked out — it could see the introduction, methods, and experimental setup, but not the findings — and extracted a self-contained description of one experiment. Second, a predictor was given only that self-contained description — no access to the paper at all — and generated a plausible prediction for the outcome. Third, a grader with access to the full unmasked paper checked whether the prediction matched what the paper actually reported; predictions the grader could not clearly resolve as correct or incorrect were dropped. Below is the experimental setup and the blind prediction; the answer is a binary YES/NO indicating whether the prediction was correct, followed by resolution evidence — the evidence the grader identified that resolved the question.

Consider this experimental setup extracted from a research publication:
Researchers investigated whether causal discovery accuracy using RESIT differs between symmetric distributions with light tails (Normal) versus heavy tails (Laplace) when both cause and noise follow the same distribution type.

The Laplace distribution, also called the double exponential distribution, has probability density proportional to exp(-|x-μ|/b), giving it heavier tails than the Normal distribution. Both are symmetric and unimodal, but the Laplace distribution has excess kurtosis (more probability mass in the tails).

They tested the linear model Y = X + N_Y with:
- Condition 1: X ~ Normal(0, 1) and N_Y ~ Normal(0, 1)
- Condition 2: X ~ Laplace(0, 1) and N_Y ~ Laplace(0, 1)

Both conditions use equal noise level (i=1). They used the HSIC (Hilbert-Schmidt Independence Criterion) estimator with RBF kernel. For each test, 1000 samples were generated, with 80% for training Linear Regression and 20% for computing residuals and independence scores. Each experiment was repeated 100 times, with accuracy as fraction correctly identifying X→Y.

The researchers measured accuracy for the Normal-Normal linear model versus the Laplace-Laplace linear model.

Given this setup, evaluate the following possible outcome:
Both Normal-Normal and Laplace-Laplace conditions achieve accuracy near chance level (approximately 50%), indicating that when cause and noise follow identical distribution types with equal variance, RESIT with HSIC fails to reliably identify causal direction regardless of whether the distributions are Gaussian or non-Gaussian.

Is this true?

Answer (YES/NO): NO